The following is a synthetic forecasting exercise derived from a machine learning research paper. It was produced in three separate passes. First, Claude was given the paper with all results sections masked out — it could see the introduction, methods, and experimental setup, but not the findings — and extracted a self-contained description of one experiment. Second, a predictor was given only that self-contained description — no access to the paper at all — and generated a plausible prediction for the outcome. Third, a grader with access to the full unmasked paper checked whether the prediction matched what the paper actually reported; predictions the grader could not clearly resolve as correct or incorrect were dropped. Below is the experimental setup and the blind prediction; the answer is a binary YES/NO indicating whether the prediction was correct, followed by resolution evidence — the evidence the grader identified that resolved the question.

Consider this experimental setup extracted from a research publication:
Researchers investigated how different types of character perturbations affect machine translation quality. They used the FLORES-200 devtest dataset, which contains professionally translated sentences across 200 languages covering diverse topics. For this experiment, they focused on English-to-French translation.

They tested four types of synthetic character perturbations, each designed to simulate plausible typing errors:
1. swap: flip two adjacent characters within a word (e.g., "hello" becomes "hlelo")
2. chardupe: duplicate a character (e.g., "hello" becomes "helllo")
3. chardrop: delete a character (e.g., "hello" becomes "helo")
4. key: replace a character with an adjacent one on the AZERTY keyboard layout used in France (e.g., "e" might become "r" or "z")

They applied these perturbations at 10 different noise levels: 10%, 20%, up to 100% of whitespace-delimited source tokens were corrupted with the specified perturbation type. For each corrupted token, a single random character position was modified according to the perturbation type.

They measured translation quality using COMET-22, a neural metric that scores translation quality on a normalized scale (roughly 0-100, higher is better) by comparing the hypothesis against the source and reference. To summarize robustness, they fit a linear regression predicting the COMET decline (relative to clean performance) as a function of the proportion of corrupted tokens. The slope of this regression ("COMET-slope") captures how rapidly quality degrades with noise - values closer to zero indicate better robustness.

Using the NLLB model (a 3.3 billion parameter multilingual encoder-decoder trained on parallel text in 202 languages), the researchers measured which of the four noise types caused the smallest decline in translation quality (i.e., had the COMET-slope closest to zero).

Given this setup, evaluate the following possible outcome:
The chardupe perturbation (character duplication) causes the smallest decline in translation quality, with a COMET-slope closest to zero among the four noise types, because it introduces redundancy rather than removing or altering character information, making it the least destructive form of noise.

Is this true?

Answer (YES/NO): YES